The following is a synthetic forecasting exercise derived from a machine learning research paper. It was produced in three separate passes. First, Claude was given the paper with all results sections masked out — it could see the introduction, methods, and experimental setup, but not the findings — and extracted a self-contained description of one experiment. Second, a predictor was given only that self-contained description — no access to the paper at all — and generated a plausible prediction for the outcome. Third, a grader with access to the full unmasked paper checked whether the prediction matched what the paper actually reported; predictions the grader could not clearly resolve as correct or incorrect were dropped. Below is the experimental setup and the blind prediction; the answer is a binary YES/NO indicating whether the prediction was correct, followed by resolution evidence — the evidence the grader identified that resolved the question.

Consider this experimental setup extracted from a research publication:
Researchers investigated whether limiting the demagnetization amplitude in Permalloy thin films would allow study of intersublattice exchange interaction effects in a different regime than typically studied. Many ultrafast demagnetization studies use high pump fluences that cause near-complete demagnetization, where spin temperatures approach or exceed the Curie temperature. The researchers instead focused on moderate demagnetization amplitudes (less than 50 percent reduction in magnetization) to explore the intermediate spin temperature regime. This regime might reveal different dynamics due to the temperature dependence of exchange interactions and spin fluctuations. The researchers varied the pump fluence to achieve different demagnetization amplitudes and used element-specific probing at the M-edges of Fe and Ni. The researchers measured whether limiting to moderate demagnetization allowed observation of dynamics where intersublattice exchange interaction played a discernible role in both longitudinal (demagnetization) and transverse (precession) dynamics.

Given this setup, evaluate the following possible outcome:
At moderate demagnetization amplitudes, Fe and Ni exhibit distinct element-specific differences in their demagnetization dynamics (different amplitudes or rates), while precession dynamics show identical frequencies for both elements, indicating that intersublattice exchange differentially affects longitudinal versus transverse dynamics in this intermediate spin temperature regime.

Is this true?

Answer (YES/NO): NO